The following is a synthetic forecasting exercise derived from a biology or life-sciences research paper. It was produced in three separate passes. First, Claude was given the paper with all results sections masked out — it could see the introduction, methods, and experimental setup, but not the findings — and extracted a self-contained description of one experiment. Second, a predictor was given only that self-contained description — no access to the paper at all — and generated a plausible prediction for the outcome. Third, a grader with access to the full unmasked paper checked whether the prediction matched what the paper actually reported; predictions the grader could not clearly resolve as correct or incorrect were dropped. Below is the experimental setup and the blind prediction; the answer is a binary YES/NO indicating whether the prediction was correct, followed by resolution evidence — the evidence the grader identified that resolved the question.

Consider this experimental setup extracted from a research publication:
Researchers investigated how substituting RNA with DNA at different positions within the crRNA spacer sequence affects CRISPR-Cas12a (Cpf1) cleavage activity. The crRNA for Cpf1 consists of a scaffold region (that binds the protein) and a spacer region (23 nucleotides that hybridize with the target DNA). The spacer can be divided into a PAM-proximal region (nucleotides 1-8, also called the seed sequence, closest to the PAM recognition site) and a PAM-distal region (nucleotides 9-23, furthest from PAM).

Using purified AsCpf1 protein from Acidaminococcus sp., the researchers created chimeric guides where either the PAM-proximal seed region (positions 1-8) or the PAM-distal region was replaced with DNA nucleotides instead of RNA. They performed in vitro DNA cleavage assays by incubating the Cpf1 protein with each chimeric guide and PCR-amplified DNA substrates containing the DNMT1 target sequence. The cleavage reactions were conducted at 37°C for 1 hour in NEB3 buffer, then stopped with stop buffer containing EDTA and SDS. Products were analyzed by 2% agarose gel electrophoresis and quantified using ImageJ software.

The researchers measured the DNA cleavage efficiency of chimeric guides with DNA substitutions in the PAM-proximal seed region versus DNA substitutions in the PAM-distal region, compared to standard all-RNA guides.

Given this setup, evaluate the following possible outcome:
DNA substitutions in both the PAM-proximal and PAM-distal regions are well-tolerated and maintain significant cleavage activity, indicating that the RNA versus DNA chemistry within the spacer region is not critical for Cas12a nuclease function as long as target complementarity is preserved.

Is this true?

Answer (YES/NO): NO